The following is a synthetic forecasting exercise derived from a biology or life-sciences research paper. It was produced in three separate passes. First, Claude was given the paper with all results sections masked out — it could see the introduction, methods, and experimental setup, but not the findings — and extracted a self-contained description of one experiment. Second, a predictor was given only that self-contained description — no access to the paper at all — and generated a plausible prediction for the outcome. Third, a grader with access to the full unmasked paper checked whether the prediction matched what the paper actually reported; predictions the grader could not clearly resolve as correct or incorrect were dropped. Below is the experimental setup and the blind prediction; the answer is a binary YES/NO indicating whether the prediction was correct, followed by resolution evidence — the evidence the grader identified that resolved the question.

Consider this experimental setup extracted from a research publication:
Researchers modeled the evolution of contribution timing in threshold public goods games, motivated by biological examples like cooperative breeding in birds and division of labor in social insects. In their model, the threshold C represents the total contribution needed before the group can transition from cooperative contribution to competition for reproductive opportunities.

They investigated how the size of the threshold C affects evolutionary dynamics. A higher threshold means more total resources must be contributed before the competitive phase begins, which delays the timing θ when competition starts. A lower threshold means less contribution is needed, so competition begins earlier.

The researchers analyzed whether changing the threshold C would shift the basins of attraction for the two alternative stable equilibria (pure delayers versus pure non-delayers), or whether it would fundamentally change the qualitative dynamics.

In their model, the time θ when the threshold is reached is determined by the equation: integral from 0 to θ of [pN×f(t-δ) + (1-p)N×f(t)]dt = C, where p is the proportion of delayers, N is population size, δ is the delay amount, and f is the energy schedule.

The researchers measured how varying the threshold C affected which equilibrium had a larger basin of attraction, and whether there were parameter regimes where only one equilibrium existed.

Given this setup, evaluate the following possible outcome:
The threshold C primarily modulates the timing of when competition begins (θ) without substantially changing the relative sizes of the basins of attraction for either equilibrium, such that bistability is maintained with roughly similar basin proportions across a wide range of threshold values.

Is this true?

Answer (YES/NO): NO